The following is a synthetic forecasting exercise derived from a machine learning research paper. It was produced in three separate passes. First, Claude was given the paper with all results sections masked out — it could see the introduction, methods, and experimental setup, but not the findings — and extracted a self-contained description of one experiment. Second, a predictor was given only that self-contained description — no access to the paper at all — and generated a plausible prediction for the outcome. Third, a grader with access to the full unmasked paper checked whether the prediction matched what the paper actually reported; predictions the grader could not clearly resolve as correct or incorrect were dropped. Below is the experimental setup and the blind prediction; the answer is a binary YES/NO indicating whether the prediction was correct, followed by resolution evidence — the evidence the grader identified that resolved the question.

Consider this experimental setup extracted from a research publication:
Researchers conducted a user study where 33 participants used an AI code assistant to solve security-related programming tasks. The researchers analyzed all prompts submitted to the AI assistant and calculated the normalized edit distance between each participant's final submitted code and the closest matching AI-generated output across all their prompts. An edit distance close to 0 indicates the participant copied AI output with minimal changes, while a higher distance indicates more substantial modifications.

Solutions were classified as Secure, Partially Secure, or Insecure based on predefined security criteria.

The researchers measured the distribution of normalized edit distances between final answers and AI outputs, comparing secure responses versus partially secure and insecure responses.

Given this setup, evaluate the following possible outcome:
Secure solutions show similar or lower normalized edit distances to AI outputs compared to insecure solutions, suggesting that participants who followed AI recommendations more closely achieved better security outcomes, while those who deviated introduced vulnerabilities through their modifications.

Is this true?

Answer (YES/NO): NO